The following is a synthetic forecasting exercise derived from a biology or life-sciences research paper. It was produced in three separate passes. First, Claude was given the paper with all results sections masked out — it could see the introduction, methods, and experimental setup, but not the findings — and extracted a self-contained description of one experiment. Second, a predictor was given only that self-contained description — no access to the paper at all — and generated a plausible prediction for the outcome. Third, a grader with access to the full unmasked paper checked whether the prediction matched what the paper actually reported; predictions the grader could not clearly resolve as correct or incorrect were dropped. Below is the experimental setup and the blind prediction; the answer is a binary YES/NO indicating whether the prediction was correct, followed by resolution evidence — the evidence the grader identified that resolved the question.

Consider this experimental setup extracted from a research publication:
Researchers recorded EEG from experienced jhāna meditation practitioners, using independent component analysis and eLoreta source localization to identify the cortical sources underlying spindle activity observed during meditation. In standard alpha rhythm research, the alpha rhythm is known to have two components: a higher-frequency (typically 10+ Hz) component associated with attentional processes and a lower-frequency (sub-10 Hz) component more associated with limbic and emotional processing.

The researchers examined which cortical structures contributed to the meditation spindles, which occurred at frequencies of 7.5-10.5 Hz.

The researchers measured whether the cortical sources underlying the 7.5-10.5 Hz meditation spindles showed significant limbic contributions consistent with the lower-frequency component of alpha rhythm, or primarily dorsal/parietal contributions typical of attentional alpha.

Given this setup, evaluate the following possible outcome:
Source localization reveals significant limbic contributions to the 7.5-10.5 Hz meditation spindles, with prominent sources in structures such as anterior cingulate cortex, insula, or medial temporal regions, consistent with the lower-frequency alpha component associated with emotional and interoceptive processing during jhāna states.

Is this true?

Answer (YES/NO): YES